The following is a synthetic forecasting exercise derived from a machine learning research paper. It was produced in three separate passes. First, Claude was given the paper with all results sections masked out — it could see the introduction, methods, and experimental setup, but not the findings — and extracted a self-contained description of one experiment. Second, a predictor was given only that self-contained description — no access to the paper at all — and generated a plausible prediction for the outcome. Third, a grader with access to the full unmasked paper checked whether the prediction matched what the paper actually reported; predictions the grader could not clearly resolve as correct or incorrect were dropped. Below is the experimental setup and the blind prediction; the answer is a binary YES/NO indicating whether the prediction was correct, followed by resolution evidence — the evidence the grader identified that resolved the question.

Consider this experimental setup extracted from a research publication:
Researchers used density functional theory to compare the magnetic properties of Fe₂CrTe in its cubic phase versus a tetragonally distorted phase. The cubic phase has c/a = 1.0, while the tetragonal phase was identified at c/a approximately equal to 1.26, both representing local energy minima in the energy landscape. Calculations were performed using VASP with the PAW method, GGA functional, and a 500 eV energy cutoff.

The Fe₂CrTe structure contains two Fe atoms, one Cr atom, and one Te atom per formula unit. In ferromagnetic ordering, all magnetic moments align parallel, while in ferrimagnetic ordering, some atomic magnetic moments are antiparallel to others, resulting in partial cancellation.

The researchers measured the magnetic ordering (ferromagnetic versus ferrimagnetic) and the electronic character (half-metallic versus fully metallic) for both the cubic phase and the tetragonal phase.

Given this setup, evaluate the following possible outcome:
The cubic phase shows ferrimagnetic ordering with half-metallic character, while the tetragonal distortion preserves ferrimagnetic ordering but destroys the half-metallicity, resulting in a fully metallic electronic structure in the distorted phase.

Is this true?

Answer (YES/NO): NO